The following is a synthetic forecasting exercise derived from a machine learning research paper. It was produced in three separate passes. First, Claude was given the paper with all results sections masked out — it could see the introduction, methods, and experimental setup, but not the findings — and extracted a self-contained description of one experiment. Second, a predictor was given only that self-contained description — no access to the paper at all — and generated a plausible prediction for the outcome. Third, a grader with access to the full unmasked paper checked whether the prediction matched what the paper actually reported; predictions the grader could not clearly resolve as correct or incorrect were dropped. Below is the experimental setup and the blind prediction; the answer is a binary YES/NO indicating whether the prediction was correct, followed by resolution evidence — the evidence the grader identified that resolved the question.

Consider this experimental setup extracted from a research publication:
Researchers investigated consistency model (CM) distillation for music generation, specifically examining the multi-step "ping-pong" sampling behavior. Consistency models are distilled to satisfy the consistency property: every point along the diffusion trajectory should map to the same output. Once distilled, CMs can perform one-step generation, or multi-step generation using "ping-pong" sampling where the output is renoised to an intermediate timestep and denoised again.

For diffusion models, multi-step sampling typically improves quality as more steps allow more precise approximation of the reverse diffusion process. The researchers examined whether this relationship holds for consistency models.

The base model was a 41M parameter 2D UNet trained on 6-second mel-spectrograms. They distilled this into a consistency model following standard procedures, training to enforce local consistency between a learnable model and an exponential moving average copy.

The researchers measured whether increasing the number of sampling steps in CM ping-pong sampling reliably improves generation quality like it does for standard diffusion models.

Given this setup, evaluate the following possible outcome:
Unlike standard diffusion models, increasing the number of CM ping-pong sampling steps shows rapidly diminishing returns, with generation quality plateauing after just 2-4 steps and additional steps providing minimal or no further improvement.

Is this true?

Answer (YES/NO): NO